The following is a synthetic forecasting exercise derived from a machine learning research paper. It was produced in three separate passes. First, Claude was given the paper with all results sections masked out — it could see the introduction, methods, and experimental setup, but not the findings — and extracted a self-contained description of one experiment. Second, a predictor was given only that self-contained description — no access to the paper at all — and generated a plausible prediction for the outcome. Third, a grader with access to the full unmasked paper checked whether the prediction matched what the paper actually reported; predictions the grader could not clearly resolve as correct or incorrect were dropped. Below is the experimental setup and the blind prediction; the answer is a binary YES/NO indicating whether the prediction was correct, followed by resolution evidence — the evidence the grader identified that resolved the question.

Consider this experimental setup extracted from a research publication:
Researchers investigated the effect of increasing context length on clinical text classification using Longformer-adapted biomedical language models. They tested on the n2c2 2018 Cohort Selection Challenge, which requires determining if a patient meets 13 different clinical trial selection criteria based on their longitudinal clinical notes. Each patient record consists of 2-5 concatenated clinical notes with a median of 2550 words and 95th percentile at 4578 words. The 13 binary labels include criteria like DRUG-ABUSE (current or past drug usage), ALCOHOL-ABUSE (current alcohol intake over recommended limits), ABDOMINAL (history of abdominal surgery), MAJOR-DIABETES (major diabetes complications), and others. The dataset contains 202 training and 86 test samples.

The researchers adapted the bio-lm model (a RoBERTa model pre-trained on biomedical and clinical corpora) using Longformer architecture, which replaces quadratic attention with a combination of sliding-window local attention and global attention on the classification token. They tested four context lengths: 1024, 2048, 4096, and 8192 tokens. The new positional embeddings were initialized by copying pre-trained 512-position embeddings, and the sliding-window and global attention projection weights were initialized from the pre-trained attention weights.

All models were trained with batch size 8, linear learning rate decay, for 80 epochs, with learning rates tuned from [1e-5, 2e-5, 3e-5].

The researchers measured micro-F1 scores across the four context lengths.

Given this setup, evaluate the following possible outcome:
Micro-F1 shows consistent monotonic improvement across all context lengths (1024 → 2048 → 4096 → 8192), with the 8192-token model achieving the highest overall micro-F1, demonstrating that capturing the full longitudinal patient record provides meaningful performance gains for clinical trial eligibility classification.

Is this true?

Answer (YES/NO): NO